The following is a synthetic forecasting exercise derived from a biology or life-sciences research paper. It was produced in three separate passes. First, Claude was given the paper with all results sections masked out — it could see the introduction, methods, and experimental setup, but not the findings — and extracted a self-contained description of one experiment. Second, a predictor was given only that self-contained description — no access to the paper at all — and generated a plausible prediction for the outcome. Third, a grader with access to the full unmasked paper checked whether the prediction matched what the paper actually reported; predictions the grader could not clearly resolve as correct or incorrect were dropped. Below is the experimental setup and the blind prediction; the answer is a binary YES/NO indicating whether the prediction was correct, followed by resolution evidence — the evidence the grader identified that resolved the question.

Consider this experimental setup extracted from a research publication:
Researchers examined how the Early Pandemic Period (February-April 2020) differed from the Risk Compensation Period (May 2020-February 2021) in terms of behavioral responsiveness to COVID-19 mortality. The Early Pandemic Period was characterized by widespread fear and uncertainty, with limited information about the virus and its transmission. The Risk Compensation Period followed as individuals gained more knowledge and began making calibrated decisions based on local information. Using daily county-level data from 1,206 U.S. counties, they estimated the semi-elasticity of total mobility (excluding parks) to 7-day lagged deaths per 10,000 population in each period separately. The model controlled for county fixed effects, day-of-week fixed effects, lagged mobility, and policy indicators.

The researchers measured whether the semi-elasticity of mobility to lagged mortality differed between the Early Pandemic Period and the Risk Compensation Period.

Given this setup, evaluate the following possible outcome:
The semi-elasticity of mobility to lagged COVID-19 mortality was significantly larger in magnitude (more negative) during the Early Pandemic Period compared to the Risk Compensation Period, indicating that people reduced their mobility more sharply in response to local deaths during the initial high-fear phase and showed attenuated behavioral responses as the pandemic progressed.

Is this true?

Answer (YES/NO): NO